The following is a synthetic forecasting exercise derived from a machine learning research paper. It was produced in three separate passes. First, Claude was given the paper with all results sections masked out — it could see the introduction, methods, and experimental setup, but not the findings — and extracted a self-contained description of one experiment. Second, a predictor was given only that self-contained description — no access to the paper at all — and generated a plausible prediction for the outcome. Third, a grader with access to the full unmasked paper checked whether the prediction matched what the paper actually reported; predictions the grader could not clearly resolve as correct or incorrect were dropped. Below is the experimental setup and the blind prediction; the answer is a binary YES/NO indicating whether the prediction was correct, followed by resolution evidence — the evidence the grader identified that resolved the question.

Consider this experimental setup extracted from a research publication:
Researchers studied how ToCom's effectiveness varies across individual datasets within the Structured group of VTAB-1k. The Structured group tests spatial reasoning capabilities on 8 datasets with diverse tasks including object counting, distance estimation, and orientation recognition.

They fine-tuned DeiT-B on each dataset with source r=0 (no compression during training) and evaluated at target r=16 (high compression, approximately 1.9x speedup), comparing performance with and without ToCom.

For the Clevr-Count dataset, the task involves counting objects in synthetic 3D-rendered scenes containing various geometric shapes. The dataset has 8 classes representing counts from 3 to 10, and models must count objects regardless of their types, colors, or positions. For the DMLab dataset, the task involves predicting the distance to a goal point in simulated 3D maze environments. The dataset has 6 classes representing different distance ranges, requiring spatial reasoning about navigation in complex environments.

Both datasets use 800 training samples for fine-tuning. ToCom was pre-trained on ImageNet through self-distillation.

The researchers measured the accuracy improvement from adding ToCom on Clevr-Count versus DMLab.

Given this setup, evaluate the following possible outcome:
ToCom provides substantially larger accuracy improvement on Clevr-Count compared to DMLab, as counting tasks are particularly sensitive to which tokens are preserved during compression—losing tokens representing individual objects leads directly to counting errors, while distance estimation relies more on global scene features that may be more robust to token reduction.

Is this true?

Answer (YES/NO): YES